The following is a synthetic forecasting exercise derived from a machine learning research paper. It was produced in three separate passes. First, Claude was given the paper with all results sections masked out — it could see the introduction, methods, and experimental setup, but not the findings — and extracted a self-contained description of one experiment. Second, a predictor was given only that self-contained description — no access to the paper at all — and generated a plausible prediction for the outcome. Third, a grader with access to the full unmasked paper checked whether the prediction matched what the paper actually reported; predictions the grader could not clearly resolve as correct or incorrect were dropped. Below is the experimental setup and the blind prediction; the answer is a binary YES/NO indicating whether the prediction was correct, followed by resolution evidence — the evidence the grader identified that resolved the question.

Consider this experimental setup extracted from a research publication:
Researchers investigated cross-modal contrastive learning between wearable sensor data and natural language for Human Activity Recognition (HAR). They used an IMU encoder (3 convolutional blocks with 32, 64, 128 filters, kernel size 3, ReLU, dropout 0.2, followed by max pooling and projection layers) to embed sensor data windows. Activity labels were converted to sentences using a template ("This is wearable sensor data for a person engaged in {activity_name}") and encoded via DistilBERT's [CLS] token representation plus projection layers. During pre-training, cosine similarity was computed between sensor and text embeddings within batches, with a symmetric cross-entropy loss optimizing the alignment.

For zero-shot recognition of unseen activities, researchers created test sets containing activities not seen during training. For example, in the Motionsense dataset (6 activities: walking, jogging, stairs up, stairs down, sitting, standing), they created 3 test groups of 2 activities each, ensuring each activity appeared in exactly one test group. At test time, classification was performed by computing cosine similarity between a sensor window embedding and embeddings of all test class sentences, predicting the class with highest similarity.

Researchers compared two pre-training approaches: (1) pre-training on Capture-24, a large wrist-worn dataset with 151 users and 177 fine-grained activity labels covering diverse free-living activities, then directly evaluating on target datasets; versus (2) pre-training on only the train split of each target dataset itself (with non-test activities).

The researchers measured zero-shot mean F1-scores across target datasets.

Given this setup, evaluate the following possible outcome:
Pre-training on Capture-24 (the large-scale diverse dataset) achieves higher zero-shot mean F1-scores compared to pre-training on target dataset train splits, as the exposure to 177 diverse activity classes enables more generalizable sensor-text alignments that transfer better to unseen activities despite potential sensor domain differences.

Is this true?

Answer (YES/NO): NO